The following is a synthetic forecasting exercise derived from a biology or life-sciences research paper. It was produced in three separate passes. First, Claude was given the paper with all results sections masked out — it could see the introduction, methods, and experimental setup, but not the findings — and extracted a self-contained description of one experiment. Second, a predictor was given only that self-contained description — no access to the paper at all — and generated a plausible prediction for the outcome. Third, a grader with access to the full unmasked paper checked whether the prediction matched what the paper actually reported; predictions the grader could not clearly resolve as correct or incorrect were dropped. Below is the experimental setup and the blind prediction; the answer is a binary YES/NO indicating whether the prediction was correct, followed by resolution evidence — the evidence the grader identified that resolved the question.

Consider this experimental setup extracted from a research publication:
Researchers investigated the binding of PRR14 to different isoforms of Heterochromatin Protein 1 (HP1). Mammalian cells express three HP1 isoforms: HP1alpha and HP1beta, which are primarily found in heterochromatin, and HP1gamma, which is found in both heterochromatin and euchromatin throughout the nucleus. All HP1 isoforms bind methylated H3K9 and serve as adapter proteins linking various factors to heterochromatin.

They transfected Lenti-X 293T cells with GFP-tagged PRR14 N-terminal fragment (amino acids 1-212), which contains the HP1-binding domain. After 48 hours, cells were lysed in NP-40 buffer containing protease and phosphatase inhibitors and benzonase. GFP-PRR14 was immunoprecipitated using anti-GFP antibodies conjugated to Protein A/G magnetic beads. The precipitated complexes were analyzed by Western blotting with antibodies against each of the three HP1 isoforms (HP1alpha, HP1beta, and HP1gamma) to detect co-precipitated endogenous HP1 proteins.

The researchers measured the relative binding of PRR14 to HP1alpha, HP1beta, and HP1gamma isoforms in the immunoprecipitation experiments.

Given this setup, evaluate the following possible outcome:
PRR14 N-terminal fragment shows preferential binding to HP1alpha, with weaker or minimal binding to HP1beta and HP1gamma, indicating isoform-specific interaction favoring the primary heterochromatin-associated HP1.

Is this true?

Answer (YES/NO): NO